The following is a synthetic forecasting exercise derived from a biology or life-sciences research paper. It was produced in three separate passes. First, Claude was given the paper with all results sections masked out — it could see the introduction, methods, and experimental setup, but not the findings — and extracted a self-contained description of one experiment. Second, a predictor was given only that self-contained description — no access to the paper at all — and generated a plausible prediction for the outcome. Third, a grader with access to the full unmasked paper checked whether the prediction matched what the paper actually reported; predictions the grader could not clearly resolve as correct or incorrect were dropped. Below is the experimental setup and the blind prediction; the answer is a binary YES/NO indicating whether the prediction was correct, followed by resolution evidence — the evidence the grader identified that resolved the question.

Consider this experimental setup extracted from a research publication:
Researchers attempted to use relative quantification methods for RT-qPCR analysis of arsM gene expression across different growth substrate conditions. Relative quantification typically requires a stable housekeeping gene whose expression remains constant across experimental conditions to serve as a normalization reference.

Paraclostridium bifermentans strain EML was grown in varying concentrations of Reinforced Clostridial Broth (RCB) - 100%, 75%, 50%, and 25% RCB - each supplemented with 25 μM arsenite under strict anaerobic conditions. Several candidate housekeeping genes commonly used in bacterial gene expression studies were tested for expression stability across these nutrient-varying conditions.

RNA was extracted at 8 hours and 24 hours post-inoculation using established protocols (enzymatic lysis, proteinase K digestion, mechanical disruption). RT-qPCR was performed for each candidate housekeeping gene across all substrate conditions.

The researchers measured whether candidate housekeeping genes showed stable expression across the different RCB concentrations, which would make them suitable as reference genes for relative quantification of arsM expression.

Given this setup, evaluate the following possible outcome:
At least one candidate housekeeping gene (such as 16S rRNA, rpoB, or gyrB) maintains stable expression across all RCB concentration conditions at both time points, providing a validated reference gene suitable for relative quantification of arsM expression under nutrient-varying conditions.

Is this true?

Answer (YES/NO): NO